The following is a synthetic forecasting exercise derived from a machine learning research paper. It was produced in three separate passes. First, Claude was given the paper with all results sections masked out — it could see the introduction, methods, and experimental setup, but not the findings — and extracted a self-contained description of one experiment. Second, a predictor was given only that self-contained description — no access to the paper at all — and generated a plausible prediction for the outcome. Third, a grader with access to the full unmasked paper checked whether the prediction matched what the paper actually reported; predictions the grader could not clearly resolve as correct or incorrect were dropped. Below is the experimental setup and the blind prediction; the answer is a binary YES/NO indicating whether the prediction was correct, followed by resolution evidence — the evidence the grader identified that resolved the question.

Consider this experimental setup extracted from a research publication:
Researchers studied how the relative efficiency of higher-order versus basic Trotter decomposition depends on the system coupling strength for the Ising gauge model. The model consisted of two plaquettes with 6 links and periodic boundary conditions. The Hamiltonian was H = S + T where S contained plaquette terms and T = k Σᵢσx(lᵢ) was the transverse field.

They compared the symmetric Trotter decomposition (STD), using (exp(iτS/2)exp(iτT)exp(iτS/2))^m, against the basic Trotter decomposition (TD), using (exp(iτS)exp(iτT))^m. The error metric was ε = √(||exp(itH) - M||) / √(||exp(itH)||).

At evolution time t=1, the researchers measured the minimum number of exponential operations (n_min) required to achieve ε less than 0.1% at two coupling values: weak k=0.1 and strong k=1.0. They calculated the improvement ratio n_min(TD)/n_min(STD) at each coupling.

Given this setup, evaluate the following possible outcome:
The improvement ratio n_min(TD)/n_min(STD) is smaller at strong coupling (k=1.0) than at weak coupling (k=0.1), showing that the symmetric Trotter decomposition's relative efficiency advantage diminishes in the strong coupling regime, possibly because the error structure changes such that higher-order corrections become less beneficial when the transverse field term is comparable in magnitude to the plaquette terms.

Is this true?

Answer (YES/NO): NO